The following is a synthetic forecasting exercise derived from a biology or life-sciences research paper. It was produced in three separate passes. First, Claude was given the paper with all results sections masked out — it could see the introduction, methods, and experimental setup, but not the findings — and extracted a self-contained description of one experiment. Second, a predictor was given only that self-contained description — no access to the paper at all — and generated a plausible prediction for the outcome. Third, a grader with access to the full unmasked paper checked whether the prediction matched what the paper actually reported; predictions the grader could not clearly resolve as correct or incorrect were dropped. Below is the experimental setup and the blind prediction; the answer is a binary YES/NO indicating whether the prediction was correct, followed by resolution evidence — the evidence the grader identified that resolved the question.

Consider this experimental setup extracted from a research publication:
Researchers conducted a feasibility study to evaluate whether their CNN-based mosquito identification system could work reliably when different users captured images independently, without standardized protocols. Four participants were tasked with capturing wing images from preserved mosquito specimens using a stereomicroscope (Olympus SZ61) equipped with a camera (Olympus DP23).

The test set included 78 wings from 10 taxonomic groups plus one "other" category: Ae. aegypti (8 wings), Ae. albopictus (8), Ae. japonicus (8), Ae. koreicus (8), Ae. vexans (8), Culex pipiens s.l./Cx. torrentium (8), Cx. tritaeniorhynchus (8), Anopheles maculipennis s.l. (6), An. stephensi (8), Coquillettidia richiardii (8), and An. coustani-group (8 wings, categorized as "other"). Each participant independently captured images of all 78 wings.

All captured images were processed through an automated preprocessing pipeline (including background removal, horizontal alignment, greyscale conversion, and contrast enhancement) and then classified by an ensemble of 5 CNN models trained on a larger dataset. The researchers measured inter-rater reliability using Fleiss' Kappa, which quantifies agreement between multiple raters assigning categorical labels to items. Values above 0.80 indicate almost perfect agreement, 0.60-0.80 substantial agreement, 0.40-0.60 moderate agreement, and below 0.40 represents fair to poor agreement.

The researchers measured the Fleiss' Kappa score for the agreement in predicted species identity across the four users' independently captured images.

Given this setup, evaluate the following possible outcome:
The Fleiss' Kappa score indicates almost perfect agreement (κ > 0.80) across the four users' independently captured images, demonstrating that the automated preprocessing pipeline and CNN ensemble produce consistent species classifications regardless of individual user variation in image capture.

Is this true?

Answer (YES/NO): YES